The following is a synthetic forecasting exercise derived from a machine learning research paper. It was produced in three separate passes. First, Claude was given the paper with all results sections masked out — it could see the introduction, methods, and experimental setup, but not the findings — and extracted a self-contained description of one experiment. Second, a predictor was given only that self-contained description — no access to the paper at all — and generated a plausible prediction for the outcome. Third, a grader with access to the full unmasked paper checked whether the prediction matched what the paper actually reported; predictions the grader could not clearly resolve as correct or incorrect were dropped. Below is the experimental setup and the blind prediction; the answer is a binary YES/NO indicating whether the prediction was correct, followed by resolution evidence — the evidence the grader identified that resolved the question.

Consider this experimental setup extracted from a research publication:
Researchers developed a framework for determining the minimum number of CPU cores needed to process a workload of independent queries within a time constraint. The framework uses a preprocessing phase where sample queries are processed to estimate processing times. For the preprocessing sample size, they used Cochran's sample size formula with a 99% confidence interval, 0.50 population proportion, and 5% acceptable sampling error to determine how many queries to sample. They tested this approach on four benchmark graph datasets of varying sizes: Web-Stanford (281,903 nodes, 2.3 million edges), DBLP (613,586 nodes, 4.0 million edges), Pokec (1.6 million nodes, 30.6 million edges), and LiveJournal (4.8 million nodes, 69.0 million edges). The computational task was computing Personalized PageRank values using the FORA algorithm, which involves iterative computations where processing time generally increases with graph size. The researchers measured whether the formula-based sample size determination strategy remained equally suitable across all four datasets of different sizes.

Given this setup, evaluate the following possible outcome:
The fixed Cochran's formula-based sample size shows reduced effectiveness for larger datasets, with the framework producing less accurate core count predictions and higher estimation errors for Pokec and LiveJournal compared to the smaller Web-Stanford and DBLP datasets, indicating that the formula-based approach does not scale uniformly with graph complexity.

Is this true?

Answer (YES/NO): NO